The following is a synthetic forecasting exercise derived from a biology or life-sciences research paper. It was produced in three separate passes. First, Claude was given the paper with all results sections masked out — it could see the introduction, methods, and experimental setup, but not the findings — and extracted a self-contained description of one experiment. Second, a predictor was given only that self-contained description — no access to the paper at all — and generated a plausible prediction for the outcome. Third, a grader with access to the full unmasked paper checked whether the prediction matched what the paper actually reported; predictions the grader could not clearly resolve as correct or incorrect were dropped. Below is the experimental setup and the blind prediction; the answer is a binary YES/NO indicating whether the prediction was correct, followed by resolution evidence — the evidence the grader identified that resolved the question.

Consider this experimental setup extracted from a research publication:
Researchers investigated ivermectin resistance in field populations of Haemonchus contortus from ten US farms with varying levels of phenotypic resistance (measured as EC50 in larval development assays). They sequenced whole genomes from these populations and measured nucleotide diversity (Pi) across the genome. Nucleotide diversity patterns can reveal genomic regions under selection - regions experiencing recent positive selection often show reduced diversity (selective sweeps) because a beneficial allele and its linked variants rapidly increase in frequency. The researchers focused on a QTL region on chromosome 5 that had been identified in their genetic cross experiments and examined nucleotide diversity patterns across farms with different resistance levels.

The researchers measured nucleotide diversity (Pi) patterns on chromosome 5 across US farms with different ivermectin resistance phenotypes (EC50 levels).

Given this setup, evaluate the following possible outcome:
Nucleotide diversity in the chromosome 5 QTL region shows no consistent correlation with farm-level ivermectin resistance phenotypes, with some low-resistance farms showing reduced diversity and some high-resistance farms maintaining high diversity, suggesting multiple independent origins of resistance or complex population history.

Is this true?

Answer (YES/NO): NO